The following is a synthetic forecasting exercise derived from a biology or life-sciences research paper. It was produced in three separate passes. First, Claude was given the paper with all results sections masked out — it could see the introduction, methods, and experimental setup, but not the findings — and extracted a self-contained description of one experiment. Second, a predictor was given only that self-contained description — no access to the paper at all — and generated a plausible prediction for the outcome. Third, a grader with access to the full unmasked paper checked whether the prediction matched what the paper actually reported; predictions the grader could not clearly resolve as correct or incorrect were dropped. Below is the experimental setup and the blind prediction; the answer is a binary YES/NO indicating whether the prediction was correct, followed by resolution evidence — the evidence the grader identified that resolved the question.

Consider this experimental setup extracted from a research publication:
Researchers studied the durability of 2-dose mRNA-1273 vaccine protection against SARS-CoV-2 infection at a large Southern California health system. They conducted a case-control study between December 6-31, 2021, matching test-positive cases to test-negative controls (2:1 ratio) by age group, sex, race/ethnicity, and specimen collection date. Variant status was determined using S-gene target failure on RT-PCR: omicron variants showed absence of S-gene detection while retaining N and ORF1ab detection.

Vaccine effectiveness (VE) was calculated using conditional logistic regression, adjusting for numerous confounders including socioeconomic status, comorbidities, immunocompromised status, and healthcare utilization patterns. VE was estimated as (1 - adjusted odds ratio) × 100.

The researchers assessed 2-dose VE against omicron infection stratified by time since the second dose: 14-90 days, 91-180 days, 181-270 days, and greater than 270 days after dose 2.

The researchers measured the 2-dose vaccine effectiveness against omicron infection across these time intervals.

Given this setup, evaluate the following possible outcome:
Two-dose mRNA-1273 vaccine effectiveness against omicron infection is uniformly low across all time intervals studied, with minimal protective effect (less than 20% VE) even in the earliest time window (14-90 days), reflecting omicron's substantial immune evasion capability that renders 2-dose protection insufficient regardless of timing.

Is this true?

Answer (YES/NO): NO